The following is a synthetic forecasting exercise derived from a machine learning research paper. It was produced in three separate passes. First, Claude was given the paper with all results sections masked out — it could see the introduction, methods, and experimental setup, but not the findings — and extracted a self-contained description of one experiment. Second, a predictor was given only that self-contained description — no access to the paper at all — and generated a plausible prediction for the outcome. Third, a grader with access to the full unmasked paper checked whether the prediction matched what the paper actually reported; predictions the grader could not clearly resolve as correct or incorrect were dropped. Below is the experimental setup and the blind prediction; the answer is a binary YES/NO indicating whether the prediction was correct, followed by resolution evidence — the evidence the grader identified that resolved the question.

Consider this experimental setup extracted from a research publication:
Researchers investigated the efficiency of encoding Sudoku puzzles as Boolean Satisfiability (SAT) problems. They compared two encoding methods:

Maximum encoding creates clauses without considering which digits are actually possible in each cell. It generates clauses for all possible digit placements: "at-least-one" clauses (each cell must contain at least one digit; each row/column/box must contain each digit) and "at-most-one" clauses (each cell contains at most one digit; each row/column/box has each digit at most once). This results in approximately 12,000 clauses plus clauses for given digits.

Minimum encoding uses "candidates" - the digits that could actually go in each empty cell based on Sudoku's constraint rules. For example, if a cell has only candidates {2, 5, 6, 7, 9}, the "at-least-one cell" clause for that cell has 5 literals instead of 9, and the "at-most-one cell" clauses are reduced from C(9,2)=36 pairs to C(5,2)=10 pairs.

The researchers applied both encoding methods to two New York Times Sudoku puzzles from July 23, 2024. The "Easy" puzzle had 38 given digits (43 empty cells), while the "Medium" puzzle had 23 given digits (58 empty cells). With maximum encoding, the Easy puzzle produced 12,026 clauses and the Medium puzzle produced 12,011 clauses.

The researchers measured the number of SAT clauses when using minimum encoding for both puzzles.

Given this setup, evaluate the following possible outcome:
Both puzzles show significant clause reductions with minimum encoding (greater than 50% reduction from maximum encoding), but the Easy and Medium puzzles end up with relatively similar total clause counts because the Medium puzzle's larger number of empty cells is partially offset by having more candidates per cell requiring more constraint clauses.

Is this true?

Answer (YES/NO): NO